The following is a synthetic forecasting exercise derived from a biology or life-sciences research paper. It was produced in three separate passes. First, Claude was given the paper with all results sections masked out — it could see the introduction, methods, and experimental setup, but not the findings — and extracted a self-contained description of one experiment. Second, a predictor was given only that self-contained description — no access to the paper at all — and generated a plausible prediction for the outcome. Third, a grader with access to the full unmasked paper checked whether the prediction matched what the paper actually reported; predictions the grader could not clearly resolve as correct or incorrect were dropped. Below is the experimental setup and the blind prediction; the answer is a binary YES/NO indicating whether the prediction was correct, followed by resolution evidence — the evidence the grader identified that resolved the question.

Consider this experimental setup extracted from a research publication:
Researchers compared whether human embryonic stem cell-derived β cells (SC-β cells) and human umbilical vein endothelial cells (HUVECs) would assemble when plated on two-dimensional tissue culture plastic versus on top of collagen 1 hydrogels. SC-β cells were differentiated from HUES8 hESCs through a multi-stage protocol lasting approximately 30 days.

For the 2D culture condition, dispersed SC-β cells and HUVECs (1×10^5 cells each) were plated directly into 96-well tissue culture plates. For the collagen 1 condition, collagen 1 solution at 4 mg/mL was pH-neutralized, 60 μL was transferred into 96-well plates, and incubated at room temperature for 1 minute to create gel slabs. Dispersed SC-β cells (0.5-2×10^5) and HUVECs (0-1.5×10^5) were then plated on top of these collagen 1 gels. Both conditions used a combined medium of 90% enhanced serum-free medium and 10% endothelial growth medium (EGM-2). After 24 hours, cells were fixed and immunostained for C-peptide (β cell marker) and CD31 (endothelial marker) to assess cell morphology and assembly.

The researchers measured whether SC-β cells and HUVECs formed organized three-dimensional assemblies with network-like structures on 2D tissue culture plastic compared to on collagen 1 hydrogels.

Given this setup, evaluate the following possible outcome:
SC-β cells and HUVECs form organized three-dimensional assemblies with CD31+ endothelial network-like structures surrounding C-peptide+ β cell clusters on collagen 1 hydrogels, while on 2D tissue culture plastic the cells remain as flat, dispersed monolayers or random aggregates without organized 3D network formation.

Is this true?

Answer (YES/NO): NO